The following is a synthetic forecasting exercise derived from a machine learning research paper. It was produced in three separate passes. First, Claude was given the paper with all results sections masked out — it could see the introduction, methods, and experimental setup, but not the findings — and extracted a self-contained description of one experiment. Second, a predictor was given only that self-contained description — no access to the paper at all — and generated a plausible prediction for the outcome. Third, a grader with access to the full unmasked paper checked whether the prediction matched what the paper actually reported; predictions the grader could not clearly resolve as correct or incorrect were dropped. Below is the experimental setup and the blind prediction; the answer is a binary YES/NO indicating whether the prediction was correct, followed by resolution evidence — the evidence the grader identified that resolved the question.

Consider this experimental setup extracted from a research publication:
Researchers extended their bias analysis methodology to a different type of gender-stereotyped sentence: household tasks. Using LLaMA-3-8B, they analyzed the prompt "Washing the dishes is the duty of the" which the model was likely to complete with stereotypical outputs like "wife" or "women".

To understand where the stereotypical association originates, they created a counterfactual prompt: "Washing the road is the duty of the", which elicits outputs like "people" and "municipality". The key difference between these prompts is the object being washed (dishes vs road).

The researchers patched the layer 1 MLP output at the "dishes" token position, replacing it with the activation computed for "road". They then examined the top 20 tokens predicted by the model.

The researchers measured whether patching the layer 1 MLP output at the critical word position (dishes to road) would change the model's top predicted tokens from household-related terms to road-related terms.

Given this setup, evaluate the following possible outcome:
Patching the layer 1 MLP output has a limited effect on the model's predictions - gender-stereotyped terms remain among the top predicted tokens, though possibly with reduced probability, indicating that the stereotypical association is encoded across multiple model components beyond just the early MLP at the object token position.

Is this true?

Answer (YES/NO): NO